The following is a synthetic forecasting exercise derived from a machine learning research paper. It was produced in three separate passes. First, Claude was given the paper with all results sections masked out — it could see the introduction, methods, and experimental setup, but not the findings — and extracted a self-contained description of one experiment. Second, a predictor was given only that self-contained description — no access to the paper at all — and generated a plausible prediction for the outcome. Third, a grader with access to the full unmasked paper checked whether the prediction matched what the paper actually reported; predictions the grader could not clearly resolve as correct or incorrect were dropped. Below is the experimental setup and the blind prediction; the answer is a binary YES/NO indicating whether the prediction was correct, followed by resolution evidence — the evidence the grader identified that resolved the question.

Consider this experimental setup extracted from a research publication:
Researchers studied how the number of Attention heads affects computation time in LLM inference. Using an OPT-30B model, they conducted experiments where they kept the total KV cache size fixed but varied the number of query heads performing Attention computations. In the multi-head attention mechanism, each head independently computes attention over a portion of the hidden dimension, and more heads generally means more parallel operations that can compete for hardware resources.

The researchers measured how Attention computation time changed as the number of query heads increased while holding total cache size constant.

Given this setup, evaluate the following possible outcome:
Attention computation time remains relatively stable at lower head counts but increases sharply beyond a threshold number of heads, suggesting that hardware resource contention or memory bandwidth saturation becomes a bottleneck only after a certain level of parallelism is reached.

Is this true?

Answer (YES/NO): NO